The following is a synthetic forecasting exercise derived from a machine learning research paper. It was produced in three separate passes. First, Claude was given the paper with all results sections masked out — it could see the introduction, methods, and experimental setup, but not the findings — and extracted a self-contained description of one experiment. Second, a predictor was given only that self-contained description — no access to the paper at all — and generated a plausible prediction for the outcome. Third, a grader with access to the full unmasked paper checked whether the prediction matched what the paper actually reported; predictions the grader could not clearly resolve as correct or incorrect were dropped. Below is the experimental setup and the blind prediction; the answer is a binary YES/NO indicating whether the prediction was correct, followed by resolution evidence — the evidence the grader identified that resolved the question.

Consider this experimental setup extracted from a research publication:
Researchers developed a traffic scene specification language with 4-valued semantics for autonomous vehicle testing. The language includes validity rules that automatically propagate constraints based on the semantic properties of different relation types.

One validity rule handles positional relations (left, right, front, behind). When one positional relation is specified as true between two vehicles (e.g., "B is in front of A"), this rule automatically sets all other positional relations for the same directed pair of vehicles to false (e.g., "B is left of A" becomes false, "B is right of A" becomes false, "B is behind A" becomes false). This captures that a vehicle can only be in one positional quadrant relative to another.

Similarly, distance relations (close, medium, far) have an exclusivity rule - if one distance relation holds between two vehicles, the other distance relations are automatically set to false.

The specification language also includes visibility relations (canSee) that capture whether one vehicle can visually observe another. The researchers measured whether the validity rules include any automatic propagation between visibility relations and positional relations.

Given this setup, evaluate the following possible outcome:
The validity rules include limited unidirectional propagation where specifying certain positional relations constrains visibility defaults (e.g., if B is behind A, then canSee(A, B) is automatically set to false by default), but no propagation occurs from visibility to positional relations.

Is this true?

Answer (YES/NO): NO